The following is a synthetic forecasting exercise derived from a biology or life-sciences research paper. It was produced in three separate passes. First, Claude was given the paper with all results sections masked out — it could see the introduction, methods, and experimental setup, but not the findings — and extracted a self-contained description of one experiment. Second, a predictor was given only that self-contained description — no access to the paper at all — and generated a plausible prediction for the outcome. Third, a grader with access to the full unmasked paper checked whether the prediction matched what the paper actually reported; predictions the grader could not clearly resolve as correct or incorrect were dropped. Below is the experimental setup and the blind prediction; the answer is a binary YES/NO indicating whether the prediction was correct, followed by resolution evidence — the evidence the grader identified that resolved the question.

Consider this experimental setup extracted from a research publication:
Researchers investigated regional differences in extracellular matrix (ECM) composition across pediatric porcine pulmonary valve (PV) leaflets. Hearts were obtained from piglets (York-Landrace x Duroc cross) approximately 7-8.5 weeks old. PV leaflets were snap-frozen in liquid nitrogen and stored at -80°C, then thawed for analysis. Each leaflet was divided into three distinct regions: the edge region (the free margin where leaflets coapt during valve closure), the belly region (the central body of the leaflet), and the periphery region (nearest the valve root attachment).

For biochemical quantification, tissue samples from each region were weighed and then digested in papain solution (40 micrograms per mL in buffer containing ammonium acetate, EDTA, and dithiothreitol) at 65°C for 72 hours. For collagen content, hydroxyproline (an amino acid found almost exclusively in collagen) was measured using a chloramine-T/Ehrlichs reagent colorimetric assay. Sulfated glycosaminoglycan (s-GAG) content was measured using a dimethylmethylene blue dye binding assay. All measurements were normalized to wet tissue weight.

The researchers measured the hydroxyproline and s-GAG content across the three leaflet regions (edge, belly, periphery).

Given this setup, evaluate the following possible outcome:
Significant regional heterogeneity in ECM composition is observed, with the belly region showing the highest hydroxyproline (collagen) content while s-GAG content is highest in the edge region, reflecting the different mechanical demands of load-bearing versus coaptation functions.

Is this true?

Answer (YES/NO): NO